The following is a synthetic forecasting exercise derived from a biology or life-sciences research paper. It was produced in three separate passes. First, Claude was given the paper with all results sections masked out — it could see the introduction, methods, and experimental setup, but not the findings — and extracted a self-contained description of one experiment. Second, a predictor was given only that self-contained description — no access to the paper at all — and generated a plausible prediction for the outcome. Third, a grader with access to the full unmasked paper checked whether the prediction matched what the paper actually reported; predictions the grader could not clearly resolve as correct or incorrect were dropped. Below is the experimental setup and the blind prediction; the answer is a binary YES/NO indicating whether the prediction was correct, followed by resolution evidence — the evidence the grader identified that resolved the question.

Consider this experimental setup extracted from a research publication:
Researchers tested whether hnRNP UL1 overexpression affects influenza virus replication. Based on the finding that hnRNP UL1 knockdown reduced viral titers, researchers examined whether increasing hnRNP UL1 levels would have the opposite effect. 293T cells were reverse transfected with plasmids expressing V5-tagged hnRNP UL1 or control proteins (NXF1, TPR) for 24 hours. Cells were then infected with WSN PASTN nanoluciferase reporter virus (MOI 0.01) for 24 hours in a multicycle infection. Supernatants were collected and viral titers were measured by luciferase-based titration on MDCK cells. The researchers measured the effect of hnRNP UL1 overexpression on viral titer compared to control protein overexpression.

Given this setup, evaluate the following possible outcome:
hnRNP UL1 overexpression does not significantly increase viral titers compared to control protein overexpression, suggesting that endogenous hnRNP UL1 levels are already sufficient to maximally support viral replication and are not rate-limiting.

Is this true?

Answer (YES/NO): NO